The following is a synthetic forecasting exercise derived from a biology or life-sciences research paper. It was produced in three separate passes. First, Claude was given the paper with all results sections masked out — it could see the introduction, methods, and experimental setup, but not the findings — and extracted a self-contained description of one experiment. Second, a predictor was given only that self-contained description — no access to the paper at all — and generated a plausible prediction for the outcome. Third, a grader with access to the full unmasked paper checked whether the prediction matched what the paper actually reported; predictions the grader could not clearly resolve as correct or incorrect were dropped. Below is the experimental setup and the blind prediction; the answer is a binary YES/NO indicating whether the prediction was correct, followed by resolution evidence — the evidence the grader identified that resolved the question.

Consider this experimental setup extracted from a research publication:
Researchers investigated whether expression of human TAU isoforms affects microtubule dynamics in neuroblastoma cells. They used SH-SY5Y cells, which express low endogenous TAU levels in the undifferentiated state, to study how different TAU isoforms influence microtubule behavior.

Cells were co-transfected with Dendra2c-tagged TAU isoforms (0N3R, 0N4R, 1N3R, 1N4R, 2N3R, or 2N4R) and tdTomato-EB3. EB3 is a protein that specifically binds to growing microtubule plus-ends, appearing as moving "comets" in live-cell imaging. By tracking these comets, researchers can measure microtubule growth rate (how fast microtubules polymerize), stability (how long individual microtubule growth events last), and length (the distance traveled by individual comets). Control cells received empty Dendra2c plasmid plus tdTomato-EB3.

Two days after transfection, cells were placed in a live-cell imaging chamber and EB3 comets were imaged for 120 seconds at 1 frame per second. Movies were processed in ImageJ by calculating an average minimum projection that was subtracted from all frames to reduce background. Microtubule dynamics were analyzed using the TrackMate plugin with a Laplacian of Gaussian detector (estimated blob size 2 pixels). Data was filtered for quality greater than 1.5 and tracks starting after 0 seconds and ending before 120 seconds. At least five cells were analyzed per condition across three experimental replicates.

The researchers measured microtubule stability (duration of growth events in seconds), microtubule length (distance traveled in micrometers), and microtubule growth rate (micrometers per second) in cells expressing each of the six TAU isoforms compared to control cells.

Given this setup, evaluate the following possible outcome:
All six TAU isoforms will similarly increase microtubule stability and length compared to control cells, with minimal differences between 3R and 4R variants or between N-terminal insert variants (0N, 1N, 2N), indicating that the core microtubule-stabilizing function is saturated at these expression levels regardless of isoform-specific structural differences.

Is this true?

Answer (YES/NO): NO